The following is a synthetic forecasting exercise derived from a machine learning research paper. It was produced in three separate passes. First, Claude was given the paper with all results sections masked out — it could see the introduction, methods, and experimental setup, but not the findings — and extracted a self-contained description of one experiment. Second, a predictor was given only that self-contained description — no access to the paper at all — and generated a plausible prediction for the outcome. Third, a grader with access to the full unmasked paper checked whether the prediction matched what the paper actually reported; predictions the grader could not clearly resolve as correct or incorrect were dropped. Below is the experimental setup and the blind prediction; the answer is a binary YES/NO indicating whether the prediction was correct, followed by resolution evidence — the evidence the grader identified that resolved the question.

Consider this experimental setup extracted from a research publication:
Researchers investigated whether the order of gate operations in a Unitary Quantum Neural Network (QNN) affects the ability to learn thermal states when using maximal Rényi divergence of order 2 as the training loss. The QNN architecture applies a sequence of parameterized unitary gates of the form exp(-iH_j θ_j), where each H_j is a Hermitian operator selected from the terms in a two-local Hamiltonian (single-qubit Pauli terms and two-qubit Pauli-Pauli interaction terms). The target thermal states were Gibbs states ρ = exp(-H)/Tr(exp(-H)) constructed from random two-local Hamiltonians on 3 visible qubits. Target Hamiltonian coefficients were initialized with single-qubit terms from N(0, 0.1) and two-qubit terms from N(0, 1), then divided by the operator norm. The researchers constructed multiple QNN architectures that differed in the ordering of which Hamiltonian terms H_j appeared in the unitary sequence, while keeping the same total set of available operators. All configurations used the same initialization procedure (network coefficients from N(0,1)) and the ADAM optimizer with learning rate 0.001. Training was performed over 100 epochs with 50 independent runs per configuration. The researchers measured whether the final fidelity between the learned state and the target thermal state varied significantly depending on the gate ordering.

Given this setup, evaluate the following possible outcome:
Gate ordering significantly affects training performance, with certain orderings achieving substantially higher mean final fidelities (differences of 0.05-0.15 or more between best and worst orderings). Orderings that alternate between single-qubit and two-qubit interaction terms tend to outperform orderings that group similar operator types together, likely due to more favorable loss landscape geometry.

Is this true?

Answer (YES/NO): NO